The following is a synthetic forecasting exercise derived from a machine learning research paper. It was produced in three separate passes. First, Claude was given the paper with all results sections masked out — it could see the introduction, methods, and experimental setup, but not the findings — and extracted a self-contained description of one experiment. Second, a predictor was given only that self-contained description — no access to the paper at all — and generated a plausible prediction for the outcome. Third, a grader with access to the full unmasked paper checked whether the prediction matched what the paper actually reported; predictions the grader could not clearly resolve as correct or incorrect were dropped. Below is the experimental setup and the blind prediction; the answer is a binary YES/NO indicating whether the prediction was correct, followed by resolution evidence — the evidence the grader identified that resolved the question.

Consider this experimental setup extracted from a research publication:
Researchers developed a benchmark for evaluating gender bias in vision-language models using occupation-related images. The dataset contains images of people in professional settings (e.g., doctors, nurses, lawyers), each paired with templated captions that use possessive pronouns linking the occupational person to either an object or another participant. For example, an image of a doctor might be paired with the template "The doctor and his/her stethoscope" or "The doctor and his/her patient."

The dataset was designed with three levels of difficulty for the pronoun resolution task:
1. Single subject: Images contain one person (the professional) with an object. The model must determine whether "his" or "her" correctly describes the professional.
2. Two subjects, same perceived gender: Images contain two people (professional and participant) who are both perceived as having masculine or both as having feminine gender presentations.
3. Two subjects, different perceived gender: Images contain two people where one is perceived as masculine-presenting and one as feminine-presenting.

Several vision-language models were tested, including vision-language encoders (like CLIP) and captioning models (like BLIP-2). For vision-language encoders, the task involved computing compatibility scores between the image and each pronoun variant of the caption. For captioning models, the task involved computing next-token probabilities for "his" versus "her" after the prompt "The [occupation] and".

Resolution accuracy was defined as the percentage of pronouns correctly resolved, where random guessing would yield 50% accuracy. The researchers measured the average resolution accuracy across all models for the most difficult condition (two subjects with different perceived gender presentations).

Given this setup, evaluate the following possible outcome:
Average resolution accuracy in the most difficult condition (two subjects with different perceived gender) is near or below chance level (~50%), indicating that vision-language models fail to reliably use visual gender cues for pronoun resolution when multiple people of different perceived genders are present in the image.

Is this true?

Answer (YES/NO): YES